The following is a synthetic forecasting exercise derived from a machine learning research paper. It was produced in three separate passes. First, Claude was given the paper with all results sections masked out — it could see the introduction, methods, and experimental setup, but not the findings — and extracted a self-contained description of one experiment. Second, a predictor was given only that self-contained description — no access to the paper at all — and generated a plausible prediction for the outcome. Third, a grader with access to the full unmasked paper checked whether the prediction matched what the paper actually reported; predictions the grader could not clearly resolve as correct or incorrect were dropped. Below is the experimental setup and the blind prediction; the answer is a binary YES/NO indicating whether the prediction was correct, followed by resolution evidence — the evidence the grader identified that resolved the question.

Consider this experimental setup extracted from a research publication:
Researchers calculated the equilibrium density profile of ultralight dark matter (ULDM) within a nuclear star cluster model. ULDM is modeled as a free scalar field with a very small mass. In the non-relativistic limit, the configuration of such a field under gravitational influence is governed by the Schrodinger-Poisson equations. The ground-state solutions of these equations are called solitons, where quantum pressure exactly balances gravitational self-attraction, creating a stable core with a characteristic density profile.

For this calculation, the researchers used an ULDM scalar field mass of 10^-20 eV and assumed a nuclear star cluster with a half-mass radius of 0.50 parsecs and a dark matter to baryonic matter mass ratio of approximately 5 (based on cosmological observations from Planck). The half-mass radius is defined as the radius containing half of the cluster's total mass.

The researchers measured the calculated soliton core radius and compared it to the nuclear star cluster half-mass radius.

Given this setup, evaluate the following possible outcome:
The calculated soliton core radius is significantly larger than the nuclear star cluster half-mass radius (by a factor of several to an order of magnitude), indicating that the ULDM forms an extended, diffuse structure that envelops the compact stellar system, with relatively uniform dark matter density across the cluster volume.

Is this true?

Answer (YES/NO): NO